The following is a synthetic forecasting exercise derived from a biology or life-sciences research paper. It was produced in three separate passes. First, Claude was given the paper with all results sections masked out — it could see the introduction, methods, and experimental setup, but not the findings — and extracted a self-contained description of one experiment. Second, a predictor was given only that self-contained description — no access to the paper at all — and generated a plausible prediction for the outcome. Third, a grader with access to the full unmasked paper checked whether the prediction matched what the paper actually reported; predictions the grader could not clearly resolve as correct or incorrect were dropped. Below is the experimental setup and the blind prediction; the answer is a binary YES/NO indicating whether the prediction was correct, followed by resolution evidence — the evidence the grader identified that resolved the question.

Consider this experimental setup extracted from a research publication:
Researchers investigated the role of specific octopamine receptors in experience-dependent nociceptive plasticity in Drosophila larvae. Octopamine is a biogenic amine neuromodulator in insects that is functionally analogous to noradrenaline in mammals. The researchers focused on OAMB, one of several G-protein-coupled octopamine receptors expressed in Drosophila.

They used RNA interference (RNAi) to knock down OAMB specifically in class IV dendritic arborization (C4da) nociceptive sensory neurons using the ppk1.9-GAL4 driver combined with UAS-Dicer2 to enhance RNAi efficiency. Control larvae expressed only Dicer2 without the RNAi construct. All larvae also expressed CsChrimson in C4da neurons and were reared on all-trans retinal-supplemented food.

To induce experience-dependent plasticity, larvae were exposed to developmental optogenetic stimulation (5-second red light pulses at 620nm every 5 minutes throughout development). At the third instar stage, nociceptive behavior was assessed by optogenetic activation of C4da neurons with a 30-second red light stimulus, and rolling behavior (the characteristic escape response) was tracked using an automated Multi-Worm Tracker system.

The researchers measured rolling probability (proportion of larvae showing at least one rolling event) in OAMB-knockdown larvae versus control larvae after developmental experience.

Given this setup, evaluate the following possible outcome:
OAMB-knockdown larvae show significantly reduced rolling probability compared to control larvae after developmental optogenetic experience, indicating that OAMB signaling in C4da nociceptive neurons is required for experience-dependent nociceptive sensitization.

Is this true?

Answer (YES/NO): YES